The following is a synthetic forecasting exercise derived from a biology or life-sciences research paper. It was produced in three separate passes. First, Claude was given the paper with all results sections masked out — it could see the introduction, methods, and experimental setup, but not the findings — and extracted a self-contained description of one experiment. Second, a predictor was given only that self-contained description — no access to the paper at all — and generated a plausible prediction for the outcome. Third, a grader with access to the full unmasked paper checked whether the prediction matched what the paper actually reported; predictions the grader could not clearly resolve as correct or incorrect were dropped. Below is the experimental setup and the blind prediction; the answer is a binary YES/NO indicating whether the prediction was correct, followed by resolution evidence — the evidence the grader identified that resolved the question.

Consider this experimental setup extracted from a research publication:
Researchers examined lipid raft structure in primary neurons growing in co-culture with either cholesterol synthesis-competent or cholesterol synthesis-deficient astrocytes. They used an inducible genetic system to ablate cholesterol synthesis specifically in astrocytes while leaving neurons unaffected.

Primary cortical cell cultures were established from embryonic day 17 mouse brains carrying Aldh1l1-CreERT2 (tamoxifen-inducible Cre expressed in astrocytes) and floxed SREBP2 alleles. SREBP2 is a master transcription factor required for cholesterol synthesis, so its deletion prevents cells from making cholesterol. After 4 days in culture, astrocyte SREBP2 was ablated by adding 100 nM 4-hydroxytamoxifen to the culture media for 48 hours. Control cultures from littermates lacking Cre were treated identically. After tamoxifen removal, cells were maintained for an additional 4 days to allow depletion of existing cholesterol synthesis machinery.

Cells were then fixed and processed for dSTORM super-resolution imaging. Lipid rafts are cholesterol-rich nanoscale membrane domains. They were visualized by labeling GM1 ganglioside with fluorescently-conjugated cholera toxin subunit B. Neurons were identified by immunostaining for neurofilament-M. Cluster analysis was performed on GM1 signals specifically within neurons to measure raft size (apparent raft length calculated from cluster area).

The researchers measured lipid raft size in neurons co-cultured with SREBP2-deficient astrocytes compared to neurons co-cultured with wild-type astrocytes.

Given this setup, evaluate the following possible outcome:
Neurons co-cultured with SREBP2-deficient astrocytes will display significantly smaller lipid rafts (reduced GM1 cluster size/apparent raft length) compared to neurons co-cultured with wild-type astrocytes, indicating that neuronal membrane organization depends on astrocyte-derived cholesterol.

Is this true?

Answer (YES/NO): YES